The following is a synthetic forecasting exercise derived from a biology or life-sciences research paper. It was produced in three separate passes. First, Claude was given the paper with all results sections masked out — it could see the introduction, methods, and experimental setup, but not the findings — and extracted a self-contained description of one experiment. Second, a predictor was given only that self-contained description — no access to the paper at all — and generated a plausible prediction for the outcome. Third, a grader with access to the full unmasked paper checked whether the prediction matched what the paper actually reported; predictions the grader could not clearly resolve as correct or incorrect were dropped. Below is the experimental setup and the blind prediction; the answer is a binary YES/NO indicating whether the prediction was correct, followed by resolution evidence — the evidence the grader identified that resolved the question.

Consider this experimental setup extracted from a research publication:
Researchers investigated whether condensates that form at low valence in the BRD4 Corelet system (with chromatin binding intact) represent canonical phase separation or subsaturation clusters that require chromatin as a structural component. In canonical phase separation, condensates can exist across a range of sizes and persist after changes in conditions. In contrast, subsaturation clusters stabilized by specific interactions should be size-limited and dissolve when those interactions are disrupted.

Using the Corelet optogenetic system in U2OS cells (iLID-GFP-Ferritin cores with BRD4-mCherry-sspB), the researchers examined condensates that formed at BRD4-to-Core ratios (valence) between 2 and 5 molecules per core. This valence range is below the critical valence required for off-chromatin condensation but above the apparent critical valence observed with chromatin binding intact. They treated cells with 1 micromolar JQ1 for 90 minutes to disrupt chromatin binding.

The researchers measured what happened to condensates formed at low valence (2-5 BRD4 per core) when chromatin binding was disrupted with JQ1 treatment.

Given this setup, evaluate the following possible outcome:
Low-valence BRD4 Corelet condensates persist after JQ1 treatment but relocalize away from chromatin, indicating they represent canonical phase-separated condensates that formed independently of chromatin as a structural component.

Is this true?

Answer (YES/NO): NO